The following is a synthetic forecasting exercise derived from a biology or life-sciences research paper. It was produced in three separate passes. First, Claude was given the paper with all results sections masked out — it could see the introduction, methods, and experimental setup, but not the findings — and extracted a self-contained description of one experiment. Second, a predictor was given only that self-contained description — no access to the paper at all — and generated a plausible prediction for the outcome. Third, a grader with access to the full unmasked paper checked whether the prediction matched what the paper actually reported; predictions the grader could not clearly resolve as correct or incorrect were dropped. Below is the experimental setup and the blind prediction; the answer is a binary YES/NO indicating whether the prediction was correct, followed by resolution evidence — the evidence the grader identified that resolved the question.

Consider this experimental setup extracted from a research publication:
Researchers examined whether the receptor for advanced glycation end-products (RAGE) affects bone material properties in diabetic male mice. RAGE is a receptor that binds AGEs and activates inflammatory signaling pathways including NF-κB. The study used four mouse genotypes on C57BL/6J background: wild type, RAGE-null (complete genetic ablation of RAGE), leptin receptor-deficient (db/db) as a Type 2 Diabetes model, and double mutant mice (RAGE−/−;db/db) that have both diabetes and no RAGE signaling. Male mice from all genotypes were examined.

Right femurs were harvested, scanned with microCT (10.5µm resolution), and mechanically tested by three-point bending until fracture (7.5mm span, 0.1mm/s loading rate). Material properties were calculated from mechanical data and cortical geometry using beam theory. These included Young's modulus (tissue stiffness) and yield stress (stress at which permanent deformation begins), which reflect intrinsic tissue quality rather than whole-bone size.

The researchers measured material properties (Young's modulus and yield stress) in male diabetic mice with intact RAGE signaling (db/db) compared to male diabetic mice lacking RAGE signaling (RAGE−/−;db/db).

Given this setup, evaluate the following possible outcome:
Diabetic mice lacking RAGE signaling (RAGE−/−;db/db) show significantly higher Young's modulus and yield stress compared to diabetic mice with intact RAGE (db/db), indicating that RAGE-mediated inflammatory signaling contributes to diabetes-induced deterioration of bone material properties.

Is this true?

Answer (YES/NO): NO